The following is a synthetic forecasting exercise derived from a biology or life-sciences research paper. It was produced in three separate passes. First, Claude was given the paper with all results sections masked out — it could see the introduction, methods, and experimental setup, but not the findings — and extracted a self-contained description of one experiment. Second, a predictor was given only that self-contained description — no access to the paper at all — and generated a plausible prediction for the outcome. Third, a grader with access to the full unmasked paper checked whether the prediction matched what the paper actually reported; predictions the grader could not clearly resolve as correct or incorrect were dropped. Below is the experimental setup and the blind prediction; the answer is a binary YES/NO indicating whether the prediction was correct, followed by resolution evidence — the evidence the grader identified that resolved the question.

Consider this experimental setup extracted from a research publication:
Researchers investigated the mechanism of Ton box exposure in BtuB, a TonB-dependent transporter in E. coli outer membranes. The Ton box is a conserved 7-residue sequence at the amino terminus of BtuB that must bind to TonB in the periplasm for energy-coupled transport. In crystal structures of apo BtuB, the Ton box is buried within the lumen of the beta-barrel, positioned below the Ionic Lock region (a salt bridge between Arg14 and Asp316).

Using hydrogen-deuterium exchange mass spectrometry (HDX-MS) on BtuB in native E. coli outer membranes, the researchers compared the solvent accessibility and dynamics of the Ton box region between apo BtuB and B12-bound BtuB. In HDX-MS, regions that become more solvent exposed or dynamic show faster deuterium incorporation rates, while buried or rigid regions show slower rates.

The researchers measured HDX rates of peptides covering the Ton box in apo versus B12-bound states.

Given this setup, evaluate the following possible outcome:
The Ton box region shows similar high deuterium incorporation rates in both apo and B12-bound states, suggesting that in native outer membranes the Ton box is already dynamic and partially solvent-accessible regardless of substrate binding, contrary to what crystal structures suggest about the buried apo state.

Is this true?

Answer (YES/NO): NO